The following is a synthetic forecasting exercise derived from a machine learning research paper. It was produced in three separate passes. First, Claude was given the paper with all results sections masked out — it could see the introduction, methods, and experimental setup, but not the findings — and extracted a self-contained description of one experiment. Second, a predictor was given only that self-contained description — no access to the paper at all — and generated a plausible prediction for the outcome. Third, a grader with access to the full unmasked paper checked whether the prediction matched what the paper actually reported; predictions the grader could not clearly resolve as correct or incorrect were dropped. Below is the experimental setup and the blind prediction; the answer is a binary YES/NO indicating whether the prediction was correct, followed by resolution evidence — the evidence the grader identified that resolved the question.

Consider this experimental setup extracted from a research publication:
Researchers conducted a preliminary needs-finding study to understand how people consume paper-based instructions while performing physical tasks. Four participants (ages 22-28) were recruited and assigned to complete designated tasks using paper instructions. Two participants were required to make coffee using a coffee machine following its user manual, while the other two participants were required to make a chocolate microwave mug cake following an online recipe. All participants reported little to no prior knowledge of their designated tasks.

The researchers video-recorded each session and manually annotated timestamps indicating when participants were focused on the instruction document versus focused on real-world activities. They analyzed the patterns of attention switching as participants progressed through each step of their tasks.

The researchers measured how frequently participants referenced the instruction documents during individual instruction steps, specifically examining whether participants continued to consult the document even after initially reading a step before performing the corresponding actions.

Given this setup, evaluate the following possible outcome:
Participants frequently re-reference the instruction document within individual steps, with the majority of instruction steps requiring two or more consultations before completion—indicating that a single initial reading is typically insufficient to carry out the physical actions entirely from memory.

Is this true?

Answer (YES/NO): YES